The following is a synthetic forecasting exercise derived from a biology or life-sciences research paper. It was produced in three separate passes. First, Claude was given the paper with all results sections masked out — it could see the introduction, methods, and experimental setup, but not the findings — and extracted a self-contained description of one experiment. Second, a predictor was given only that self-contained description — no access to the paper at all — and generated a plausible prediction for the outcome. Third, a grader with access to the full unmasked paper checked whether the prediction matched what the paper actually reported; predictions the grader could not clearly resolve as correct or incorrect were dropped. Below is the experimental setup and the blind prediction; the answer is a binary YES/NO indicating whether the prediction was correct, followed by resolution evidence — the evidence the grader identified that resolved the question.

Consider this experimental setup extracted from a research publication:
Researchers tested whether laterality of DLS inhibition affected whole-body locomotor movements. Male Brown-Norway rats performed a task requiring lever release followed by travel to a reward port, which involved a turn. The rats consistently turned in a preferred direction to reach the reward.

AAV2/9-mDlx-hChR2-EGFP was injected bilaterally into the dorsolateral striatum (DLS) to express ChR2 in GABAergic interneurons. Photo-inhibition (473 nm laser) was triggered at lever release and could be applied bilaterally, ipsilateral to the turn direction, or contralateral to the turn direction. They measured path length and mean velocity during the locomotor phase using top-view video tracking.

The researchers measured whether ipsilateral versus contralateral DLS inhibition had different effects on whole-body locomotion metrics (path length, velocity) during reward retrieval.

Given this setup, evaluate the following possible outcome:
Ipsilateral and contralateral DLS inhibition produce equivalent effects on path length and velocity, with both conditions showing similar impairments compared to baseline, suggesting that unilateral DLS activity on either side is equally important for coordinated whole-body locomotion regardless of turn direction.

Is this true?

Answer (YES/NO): NO